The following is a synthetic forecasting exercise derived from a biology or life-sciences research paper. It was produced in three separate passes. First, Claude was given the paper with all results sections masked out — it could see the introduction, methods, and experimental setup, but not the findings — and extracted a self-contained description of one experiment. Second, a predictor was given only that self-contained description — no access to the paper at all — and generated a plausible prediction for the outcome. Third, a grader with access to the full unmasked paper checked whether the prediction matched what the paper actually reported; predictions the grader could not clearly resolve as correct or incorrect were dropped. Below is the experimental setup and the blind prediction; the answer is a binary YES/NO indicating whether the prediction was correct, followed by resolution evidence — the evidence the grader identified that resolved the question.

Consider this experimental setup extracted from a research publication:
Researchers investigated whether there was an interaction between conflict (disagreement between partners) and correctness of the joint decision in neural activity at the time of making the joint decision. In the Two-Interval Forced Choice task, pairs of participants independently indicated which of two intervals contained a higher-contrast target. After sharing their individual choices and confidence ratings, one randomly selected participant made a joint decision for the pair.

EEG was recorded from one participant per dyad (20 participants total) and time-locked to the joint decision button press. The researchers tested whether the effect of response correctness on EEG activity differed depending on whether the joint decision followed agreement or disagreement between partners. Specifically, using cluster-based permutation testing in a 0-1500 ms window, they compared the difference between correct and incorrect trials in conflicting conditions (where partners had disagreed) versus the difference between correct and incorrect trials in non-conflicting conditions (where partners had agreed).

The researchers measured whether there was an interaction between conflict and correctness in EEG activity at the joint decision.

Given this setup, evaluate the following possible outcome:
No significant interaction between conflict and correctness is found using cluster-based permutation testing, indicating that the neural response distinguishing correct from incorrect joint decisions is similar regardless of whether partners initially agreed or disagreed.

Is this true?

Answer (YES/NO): NO